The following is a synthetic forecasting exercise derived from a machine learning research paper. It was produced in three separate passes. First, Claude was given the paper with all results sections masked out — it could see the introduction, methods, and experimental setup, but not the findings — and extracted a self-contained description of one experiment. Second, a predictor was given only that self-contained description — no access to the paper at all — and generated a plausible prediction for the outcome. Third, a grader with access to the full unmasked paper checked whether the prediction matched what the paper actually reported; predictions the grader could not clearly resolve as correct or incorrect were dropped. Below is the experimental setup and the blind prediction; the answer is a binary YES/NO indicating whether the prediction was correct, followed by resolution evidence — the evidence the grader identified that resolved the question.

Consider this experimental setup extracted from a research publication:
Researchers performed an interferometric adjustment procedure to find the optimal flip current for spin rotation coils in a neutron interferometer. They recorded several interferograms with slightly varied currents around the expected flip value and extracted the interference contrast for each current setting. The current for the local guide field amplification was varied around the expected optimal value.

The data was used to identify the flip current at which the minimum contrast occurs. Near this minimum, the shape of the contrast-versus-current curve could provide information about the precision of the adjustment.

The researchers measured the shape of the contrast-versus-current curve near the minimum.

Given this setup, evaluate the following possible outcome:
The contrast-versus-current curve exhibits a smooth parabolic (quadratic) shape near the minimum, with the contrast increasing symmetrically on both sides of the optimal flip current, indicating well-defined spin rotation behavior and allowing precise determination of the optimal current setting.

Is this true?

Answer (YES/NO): NO